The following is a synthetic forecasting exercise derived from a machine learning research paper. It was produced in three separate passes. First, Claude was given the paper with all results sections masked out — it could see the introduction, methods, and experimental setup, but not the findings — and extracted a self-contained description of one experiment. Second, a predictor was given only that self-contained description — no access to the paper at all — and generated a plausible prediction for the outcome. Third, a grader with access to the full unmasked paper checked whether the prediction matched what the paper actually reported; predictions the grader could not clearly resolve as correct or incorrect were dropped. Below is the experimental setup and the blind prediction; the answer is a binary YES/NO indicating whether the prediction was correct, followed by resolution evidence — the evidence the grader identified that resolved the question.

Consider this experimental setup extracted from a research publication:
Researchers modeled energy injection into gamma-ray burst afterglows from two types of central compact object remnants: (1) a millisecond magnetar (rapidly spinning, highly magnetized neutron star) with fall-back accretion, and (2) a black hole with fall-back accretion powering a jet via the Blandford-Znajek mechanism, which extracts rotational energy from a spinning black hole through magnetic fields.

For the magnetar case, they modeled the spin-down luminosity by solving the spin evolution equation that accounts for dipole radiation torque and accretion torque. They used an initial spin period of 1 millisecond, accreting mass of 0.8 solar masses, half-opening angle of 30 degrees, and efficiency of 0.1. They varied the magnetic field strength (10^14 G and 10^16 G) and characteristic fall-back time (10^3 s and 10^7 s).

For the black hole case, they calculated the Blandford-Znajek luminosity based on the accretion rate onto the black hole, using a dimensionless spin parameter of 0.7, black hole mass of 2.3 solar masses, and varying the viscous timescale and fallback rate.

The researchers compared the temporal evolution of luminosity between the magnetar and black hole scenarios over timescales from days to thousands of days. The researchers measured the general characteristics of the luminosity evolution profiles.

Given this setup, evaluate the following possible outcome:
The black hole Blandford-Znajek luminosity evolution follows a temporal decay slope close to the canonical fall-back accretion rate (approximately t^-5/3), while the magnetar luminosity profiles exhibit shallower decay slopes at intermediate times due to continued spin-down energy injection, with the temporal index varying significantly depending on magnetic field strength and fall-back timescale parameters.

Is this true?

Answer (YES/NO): NO